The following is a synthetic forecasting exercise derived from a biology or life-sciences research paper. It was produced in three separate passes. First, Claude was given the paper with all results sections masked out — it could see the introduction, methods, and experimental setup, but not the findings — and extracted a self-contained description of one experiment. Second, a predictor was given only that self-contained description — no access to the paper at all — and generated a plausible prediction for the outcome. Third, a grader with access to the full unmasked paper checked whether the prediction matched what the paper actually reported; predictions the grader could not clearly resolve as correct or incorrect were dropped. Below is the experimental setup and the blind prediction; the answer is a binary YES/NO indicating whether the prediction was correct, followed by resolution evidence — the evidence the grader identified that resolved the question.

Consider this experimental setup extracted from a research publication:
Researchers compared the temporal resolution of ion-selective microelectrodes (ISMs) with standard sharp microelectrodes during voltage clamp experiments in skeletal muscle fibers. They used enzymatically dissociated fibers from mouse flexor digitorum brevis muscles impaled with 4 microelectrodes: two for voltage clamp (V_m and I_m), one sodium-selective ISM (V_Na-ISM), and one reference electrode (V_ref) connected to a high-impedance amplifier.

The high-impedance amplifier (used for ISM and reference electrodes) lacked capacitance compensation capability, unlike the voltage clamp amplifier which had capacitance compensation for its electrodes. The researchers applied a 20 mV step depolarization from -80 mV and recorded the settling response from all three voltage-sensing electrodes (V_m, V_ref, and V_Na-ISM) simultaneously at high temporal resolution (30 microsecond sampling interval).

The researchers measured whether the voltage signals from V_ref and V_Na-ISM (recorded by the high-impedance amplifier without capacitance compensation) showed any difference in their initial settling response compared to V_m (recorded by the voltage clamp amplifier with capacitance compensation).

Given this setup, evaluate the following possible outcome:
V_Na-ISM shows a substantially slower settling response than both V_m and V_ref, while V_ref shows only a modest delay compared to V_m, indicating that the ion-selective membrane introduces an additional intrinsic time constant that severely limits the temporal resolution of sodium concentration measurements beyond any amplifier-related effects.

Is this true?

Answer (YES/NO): YES